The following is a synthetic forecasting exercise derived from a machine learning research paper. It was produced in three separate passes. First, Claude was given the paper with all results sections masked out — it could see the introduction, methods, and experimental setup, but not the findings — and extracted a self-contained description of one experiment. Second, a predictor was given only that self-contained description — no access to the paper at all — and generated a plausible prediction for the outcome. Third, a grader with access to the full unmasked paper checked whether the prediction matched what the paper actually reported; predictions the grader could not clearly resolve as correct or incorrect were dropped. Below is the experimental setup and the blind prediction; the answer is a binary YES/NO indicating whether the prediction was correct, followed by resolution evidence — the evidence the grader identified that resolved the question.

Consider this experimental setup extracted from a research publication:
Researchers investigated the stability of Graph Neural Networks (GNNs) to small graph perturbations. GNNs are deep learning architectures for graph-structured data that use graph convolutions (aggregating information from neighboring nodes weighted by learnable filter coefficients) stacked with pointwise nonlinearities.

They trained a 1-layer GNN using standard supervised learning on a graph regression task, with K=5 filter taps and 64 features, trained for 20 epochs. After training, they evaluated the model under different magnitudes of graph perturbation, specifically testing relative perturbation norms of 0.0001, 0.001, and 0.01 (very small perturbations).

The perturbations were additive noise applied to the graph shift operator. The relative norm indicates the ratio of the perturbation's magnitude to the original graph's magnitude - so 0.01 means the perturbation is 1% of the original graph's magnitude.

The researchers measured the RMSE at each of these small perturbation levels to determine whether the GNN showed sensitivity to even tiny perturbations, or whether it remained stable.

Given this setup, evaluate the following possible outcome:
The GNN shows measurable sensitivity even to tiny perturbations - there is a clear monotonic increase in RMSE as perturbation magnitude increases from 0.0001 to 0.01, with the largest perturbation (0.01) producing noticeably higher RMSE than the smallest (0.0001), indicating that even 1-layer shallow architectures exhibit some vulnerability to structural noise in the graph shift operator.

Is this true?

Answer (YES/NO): NO